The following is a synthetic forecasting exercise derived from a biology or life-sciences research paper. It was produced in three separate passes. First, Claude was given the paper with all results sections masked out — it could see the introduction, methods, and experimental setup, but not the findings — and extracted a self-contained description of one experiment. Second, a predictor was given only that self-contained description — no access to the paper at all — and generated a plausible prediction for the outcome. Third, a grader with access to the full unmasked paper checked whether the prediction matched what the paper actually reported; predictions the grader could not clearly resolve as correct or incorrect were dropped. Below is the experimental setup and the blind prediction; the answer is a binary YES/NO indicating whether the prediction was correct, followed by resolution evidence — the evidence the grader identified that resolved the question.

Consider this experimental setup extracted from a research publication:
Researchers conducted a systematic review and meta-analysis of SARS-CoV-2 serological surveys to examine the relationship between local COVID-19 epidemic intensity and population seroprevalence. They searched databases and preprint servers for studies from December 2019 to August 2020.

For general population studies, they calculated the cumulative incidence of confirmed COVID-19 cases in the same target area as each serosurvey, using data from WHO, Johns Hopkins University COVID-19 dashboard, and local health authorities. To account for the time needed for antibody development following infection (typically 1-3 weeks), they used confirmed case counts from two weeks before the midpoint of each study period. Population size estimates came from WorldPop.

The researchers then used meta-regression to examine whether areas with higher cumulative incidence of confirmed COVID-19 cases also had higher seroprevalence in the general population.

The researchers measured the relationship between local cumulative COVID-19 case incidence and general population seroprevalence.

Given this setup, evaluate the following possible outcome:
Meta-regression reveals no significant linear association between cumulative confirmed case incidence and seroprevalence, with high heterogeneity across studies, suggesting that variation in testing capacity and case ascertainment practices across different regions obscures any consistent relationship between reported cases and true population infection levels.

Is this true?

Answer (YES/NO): NO